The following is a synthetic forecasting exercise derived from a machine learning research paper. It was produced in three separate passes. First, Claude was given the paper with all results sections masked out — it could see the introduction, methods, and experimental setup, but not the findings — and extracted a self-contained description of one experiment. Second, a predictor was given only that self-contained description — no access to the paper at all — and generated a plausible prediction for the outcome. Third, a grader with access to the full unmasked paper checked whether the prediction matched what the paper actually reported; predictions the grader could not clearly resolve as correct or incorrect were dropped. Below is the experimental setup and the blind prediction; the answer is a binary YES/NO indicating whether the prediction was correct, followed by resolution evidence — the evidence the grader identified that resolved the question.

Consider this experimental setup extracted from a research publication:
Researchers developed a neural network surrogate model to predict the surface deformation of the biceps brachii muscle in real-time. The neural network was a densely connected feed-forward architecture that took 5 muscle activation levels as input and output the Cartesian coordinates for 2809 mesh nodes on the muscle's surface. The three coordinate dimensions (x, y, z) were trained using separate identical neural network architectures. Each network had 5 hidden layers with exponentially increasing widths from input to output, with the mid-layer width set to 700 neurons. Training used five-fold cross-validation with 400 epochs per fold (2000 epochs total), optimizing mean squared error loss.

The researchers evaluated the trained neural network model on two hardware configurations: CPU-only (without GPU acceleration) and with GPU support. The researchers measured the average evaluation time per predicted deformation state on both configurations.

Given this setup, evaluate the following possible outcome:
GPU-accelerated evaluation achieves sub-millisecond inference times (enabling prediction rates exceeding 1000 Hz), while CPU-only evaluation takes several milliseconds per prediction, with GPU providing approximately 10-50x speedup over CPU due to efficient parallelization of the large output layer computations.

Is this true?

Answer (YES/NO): NO